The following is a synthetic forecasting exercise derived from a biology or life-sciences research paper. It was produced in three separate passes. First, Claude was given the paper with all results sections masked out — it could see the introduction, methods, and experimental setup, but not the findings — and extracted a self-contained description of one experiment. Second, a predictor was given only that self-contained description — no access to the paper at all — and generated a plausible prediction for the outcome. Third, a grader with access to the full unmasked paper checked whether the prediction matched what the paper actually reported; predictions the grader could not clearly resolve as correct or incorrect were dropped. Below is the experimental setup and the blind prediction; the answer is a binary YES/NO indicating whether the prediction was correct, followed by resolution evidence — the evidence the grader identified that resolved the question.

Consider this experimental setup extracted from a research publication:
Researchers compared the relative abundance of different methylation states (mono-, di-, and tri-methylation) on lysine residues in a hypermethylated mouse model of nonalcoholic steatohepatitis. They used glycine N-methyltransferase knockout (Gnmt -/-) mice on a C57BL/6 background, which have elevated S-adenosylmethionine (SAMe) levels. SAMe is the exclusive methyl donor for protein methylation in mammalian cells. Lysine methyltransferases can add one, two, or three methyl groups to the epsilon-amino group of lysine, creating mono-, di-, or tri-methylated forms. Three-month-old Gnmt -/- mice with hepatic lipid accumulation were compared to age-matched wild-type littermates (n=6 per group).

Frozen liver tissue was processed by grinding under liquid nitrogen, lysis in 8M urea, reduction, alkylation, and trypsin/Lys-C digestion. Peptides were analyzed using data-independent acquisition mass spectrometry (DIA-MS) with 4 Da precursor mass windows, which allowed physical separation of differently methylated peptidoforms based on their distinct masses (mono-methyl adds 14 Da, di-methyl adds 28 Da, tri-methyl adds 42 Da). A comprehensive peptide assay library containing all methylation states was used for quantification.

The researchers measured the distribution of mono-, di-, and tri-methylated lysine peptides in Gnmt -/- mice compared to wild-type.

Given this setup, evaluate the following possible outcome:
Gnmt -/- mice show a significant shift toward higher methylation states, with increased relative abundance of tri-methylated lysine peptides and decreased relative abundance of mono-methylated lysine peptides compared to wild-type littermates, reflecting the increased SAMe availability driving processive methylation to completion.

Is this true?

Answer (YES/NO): NO